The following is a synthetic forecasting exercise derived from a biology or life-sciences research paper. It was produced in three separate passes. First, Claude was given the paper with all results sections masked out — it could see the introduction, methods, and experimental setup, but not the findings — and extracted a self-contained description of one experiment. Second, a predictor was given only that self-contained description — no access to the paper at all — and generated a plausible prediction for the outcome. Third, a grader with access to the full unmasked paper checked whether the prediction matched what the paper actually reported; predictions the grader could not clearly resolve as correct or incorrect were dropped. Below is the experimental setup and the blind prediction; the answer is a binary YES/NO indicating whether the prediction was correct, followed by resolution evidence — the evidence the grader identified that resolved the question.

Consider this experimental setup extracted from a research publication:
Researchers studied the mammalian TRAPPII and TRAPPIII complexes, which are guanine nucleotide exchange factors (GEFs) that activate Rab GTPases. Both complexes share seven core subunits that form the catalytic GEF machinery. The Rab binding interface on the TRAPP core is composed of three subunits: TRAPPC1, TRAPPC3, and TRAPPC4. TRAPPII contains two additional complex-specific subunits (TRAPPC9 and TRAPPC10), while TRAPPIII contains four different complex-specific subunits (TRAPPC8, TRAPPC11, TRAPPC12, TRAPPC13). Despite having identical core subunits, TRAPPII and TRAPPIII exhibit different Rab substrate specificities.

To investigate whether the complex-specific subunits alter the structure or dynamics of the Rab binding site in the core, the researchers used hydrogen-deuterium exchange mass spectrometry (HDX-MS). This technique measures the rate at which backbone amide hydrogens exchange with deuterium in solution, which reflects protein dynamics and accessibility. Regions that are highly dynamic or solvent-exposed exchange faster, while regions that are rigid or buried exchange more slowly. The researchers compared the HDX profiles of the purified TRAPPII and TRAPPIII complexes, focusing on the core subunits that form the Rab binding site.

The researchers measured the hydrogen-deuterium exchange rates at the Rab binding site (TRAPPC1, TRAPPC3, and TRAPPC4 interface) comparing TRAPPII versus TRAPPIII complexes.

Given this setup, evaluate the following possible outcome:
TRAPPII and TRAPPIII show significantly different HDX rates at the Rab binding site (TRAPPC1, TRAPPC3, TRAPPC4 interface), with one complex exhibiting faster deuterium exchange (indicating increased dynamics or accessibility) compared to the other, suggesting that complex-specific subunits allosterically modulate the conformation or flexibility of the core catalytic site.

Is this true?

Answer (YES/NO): YES